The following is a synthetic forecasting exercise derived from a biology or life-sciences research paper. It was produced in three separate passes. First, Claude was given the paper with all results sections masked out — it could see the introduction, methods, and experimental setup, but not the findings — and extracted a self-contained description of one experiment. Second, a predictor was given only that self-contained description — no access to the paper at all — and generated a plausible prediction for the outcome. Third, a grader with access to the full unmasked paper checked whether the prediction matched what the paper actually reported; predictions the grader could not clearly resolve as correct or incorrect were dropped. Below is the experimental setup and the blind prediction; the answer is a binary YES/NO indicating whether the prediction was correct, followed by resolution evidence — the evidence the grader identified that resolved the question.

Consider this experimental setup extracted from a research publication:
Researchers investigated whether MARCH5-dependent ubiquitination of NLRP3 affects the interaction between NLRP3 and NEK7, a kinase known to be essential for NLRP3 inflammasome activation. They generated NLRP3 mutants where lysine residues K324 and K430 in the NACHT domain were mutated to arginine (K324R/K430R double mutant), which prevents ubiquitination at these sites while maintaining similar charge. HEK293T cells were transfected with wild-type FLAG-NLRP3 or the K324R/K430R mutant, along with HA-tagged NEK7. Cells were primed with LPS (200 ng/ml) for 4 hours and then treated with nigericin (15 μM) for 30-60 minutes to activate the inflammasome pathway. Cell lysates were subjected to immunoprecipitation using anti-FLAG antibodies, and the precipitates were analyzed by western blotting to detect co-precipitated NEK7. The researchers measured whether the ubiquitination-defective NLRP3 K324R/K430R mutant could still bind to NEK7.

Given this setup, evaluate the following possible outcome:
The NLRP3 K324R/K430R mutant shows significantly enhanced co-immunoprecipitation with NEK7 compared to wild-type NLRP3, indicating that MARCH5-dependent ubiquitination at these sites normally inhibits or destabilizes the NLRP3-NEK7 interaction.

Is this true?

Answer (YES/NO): NO